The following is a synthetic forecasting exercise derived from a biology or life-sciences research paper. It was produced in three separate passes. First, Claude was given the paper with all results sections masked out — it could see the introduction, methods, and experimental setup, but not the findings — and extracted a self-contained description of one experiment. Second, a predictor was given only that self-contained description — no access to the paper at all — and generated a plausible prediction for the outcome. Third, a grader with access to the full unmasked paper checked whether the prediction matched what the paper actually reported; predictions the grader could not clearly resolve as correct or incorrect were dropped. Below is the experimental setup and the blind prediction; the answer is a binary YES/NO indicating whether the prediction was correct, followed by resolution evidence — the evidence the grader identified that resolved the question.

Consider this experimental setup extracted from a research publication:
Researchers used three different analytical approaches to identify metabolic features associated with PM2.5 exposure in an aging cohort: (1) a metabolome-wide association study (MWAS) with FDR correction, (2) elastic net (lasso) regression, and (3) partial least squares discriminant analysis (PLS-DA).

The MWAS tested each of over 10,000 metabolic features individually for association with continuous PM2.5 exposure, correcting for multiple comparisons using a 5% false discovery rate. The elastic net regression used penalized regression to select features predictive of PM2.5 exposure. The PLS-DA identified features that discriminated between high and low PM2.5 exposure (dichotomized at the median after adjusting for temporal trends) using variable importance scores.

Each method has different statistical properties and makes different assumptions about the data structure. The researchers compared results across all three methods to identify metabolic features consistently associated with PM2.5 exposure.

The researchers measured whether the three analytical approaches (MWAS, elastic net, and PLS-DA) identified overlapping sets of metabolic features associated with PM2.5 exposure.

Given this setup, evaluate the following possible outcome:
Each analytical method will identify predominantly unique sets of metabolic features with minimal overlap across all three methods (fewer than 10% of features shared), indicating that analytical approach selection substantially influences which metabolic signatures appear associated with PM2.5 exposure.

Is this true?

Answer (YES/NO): NO